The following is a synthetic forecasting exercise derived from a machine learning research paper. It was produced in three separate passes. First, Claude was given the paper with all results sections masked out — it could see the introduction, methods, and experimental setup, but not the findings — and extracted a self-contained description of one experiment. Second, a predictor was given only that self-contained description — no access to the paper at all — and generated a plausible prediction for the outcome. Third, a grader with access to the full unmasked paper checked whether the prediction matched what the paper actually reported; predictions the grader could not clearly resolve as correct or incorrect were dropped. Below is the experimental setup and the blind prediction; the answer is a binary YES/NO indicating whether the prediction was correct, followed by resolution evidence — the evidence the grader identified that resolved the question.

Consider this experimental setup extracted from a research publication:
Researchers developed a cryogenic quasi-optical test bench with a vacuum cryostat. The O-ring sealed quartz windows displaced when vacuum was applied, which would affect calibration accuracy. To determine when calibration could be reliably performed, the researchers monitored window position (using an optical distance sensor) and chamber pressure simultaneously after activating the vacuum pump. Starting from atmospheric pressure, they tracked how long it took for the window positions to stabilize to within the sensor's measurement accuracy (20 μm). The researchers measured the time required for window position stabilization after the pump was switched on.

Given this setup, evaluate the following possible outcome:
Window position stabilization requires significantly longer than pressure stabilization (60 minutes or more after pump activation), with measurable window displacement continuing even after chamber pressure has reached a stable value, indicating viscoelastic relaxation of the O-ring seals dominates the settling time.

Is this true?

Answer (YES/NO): NO